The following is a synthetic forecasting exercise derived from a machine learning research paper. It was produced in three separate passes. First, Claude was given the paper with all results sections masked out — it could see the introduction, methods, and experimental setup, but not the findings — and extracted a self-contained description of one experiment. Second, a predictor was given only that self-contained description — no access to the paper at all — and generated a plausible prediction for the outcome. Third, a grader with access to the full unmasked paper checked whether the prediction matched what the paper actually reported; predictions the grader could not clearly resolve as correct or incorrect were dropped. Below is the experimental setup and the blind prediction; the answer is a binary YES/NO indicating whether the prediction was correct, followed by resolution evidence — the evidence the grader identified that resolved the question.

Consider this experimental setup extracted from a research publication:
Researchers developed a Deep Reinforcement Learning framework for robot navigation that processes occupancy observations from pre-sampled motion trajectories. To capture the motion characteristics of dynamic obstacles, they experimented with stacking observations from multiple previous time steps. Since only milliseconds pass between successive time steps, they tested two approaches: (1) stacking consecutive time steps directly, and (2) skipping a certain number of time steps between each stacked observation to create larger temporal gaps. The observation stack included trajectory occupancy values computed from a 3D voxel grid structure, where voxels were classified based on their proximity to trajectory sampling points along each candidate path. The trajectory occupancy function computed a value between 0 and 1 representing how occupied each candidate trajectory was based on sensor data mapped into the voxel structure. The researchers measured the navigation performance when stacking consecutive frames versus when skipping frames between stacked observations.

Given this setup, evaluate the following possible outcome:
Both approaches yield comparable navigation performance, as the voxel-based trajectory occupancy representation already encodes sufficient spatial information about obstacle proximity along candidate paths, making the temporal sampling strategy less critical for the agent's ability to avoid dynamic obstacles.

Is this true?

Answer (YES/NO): NO